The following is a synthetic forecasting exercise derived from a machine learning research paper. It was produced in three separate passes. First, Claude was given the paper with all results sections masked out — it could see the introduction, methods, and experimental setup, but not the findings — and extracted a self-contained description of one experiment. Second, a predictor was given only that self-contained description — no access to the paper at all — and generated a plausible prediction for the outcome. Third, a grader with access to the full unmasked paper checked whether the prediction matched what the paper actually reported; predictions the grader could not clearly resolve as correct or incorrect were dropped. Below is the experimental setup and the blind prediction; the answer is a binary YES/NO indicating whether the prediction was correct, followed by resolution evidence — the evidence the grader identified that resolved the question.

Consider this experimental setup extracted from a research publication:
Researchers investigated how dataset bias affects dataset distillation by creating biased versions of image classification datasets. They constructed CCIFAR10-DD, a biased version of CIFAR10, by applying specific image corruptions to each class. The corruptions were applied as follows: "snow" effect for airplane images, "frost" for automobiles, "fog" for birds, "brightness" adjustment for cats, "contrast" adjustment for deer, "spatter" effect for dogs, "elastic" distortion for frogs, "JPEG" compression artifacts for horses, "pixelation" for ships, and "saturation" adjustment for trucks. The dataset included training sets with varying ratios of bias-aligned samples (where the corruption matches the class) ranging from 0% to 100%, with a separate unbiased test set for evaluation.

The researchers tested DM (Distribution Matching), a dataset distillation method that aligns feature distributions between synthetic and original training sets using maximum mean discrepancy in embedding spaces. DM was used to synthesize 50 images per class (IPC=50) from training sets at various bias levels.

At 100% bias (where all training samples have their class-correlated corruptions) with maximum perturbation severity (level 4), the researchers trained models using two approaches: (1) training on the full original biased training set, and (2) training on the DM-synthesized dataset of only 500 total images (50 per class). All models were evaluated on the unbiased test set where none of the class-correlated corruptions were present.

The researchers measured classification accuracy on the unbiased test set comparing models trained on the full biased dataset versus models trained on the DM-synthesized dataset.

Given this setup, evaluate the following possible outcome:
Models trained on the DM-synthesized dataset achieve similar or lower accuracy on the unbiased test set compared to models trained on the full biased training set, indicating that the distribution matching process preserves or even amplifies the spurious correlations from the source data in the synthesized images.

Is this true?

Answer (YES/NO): NO